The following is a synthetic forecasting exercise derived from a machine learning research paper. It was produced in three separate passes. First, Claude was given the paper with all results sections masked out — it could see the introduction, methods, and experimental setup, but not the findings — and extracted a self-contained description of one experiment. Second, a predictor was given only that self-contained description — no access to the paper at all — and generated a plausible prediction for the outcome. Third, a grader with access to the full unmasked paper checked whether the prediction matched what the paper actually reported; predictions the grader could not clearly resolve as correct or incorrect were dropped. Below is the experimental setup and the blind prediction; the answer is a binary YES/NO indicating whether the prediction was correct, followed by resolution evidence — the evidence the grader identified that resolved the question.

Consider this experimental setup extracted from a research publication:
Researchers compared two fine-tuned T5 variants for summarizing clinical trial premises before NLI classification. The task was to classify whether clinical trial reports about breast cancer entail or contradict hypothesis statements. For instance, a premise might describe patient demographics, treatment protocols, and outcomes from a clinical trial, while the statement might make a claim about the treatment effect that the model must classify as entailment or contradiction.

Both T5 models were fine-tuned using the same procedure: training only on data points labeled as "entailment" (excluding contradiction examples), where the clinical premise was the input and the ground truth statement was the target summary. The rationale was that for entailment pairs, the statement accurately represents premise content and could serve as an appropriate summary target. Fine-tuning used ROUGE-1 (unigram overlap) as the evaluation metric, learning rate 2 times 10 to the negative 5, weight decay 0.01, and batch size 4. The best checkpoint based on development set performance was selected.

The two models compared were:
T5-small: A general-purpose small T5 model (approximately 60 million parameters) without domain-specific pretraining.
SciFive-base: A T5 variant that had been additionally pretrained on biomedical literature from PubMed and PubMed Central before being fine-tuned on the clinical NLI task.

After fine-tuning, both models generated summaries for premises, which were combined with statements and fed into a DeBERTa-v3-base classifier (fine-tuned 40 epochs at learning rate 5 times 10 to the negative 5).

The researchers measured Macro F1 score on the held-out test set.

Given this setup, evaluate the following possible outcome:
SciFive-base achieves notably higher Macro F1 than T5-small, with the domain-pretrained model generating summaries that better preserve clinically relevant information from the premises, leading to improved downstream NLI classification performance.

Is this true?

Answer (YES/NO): NO